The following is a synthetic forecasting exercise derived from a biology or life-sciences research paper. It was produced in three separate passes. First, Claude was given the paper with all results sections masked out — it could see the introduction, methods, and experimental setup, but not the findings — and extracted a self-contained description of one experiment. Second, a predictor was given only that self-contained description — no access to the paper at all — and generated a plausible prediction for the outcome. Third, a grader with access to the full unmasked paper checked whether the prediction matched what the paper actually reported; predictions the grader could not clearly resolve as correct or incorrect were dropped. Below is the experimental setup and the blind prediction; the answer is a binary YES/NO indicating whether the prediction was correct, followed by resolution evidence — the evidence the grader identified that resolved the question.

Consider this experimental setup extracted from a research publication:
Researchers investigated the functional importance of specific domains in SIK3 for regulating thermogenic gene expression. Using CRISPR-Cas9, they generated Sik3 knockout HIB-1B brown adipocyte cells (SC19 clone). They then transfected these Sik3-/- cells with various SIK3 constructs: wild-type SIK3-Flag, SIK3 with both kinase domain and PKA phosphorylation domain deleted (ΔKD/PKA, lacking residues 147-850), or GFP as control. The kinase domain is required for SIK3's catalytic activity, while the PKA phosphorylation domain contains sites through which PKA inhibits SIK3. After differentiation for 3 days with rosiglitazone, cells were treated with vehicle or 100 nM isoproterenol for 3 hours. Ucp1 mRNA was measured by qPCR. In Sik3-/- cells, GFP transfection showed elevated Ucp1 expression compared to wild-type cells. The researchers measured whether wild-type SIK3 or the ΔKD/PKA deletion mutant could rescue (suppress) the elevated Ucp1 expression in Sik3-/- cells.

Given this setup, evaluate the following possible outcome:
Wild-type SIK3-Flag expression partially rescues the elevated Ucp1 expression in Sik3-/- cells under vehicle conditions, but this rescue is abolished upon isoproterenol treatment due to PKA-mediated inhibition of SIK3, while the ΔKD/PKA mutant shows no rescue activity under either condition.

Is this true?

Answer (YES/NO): NO